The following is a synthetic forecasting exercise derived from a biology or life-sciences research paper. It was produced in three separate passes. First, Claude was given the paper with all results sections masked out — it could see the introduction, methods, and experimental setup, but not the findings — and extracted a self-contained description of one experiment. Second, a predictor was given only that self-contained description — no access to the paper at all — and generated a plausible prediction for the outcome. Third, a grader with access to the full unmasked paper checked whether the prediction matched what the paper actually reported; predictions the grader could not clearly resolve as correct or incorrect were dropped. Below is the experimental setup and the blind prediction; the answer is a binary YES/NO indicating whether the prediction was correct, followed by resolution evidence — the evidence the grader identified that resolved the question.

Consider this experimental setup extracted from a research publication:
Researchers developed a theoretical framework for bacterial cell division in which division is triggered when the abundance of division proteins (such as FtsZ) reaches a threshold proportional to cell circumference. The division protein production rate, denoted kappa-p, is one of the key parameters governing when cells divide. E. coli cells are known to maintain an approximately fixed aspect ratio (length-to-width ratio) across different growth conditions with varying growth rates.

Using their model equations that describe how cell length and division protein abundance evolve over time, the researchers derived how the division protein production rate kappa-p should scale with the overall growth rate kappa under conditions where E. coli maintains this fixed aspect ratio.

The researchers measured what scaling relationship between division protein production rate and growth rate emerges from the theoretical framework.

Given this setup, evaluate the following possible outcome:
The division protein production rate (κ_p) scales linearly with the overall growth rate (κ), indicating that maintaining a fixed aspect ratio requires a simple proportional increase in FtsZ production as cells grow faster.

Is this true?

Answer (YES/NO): YES